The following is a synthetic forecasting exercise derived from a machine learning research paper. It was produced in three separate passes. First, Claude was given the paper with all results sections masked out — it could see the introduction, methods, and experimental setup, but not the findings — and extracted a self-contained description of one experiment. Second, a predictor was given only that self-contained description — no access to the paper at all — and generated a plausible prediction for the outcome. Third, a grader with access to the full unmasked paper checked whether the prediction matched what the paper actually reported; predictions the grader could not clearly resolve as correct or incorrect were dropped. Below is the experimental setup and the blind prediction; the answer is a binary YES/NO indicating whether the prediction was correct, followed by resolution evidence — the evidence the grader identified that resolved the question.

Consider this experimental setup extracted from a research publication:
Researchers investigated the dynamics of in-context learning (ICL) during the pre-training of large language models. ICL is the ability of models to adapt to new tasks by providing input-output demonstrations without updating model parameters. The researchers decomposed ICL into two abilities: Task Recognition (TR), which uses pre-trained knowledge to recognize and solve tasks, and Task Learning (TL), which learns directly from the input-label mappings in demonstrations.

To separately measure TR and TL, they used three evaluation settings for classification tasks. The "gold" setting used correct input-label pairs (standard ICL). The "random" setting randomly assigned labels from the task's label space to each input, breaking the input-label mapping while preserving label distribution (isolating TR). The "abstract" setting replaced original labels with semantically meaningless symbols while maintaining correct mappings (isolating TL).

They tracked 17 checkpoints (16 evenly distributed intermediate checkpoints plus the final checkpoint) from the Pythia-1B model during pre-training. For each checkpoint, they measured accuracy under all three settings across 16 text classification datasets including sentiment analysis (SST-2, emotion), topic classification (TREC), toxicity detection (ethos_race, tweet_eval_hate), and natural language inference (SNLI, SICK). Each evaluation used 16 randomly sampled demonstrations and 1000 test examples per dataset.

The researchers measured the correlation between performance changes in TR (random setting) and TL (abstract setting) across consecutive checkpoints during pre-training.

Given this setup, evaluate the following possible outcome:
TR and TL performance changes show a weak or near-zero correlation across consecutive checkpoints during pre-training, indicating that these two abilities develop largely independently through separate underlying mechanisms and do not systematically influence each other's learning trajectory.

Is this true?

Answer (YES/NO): NO